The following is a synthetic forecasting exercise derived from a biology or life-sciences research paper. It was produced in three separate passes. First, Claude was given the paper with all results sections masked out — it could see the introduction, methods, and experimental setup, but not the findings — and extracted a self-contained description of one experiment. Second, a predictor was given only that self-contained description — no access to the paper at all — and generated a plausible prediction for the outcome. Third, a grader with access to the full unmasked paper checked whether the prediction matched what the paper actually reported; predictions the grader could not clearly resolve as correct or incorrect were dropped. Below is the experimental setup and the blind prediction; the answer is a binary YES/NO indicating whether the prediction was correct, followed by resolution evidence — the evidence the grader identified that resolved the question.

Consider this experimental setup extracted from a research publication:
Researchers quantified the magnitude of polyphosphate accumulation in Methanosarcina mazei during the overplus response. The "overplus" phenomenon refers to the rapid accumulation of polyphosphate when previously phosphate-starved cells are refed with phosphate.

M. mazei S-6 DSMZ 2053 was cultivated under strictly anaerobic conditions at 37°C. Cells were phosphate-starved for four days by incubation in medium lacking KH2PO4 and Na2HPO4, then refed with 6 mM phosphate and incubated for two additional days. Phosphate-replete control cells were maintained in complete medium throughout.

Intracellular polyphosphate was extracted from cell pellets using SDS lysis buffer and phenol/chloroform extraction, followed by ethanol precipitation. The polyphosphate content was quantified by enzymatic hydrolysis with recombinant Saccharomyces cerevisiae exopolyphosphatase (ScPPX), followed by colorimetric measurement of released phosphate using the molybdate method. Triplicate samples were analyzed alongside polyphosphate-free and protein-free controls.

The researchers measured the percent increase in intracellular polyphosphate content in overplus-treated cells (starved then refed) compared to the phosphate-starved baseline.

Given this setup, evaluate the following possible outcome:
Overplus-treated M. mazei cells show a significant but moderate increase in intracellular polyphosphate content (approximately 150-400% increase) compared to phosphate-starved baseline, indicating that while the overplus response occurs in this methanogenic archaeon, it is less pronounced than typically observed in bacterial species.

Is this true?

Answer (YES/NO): YES